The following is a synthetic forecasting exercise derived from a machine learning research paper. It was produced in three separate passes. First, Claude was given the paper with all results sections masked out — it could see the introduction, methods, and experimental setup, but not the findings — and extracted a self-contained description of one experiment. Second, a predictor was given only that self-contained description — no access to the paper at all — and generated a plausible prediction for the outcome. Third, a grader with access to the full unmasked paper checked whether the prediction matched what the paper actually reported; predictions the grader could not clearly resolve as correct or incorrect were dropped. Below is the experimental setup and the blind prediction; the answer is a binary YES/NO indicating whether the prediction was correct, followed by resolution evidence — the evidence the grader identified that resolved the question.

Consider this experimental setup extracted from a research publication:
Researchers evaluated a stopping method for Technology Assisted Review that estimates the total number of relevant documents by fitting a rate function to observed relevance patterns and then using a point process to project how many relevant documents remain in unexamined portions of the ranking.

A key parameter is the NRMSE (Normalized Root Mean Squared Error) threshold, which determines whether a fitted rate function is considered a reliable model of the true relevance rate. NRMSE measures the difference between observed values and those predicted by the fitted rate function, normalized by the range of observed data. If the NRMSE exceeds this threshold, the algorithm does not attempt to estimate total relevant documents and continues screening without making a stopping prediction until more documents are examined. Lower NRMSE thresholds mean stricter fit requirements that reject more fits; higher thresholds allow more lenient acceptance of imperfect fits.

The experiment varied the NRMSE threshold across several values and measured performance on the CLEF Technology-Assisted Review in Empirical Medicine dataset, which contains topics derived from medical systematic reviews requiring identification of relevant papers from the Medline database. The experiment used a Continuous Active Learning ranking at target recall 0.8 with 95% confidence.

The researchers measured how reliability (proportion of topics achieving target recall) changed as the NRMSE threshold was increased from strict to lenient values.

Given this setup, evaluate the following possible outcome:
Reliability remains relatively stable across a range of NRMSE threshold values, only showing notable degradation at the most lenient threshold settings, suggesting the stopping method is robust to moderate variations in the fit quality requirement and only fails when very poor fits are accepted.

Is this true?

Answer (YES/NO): NO